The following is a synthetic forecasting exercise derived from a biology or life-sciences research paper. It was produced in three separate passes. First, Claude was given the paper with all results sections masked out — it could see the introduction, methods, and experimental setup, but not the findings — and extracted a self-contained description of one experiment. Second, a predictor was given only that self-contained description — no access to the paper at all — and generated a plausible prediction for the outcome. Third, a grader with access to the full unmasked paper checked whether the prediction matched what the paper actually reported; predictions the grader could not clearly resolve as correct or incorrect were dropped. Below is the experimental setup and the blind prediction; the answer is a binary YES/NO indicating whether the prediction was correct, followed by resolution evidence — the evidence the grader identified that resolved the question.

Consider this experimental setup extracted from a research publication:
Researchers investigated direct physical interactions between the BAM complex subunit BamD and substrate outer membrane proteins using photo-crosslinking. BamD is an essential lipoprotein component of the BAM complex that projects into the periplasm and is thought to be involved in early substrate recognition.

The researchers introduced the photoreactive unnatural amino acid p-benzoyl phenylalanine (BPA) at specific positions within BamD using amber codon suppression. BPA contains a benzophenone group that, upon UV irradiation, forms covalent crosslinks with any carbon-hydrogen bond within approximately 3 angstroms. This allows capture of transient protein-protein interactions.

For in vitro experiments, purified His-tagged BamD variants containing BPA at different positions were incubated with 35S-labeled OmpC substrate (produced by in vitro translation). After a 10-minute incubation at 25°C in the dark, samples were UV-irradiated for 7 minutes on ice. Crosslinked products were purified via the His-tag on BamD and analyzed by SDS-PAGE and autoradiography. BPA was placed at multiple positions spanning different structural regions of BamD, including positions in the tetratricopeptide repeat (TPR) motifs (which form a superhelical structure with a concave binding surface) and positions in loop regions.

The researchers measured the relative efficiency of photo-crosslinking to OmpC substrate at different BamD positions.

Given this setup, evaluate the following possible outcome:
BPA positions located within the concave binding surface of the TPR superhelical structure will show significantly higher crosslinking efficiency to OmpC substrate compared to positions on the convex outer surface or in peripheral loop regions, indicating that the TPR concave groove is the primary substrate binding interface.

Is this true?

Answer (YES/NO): NO